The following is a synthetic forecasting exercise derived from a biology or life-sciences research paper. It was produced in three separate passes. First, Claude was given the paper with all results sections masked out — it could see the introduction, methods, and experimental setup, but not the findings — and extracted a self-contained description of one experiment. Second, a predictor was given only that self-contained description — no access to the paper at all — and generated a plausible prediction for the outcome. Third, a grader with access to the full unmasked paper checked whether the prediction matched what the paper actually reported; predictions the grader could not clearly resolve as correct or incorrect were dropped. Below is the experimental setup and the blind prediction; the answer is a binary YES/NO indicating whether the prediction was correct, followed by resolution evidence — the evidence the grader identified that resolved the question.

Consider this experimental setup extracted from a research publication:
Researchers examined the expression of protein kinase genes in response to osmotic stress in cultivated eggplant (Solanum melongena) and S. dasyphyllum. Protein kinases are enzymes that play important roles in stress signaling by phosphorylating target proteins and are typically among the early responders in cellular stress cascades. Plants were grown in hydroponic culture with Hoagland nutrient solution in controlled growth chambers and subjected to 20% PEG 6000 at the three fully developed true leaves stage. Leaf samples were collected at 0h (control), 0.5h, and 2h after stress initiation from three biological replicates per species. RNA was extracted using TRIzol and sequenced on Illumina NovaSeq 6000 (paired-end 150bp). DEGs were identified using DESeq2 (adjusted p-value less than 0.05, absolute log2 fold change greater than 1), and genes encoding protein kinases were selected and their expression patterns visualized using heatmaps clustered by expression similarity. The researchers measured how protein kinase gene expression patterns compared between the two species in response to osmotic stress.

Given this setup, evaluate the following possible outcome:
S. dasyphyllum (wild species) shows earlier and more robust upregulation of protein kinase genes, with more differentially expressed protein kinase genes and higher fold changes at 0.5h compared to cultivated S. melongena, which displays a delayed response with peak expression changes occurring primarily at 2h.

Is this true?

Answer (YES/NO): NO